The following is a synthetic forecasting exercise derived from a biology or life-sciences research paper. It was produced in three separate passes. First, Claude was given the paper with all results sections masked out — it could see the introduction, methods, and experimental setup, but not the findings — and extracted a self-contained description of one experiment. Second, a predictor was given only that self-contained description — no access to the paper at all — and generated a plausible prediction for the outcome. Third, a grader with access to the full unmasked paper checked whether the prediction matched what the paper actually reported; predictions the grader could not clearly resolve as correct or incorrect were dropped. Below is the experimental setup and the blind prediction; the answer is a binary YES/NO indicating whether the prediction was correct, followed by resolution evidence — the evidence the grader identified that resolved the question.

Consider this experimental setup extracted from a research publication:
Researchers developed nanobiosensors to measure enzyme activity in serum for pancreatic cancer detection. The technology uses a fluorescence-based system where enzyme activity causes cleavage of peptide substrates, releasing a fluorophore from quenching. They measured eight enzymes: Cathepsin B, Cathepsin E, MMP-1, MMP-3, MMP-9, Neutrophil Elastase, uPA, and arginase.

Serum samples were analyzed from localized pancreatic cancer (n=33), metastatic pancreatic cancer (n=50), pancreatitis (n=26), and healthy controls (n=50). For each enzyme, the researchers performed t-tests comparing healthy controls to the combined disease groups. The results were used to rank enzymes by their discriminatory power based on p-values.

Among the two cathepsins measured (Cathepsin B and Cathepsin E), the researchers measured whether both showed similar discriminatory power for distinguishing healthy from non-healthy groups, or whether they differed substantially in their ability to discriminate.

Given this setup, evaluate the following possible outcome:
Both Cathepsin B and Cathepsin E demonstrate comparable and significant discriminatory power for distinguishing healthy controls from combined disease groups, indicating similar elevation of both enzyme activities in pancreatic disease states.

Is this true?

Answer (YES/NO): NO